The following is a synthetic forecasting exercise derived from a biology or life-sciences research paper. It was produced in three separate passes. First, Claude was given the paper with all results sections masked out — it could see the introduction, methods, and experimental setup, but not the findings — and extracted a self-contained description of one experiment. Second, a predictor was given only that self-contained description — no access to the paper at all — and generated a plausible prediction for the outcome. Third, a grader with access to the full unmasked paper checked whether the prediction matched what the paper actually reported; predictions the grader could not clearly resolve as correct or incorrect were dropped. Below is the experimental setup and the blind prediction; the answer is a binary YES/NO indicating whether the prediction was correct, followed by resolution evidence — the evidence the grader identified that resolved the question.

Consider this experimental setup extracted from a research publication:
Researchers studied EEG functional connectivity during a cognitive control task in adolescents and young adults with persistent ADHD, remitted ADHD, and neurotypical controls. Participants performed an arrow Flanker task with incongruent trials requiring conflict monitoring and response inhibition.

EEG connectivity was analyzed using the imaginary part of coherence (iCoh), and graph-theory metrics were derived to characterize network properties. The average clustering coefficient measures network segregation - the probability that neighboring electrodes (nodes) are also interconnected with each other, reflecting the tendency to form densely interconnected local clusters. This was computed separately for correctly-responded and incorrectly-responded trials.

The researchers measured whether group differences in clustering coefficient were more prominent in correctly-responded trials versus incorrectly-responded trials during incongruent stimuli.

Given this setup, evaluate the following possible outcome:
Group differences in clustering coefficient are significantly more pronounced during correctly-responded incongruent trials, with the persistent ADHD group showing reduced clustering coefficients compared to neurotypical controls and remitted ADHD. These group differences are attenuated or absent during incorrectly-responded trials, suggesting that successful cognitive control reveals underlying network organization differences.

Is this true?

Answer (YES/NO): NO